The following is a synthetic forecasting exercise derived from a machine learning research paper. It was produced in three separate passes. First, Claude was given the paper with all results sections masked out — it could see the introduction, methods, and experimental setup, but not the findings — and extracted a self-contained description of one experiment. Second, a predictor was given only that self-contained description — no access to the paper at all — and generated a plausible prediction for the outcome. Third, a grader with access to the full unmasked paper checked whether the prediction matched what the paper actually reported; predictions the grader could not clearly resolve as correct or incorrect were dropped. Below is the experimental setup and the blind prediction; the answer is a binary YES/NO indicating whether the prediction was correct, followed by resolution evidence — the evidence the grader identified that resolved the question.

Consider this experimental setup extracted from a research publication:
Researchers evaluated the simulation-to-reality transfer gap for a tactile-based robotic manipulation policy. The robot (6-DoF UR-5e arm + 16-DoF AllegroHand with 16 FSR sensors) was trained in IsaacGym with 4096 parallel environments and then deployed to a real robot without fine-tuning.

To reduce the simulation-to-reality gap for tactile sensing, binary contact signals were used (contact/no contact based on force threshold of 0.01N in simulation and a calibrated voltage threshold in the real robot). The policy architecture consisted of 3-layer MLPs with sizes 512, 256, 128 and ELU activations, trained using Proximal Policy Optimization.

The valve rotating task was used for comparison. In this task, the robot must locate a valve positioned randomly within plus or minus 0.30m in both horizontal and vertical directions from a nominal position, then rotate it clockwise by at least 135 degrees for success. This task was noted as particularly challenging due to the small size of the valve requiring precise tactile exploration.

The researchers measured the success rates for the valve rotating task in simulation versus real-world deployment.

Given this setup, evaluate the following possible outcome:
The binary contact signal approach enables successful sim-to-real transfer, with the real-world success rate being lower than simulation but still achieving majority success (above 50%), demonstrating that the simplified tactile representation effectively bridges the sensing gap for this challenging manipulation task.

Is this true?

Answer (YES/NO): YES